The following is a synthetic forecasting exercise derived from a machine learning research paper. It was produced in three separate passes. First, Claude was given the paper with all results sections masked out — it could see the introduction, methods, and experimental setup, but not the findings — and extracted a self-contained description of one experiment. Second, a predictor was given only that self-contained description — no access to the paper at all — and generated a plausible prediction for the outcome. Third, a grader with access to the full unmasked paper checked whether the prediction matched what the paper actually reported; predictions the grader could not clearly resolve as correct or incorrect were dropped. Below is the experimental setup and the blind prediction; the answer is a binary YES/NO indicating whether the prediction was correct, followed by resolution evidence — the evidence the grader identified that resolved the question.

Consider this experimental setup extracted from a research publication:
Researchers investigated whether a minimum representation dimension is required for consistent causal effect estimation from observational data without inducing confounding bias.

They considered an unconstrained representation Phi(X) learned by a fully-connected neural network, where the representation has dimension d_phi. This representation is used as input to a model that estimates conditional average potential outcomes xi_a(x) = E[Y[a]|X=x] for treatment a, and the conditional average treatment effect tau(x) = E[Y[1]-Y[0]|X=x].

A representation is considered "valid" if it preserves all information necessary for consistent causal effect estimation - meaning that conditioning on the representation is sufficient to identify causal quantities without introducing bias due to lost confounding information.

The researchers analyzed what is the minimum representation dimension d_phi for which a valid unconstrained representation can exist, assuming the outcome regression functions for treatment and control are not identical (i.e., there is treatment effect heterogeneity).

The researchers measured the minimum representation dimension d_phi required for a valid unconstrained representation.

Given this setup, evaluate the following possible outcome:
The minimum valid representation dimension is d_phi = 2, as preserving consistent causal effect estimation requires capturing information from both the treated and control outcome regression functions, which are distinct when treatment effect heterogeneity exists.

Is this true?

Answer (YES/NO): YES